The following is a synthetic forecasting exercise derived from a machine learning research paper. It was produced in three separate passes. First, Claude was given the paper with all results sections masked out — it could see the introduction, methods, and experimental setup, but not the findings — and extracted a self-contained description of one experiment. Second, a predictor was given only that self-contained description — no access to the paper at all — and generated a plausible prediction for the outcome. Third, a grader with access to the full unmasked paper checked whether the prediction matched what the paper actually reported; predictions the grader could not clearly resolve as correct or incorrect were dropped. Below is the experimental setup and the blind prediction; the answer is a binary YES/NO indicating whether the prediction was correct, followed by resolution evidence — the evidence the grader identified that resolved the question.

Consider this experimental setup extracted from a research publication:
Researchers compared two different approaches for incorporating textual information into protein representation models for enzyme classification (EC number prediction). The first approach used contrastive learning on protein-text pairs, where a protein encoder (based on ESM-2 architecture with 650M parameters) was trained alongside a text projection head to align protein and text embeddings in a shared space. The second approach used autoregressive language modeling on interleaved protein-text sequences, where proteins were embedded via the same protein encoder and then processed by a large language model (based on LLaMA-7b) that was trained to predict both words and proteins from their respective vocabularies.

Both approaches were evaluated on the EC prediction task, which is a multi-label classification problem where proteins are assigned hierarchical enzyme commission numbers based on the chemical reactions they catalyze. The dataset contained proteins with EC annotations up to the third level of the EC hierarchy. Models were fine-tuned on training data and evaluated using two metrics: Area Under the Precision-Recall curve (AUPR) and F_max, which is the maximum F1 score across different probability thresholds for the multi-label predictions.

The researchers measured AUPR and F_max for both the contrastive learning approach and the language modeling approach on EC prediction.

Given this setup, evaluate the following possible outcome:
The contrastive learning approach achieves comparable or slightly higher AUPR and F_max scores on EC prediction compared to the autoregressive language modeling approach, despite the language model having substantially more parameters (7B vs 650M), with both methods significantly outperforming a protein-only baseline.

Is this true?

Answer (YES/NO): NO